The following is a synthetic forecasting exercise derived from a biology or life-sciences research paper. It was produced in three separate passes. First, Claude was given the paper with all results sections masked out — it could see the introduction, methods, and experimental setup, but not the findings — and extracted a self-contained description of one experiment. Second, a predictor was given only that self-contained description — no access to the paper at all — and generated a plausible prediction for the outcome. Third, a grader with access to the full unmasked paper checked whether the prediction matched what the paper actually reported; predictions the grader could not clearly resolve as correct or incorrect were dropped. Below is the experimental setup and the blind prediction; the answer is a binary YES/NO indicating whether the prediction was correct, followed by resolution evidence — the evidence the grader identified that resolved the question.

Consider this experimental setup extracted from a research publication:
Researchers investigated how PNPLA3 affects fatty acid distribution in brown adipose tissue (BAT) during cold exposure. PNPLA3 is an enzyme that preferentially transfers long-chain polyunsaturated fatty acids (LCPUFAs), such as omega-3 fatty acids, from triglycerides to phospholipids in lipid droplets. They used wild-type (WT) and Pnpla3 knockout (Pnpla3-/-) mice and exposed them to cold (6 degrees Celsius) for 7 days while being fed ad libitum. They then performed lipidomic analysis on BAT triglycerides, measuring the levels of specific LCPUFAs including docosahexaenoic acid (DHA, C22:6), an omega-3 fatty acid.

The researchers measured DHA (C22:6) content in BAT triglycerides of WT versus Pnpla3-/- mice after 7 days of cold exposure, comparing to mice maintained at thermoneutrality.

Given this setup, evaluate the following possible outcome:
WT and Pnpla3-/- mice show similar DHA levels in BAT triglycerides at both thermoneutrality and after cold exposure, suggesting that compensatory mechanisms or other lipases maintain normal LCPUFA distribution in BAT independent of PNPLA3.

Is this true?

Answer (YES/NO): NO